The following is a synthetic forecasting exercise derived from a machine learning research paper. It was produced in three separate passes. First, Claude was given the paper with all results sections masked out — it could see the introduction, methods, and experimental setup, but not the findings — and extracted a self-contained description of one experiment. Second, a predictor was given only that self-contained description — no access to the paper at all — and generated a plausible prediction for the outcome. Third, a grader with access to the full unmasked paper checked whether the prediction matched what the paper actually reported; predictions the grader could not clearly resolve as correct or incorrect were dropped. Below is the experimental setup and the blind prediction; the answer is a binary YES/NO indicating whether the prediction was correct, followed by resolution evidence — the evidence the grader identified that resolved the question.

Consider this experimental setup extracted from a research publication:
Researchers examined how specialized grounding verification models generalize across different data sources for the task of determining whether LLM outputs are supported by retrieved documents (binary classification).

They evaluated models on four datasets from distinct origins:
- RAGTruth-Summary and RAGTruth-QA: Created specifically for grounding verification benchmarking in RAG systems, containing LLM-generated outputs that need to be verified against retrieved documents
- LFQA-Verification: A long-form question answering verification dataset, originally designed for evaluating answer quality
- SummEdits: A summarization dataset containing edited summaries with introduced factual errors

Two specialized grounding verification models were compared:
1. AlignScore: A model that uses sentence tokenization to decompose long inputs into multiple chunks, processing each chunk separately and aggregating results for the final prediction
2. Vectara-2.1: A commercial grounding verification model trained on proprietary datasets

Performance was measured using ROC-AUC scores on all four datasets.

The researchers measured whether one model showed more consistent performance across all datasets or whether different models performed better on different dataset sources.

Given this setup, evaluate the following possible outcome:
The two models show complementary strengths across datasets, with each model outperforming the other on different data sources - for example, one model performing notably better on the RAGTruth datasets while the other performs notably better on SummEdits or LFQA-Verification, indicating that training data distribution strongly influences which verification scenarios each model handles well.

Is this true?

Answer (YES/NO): YES